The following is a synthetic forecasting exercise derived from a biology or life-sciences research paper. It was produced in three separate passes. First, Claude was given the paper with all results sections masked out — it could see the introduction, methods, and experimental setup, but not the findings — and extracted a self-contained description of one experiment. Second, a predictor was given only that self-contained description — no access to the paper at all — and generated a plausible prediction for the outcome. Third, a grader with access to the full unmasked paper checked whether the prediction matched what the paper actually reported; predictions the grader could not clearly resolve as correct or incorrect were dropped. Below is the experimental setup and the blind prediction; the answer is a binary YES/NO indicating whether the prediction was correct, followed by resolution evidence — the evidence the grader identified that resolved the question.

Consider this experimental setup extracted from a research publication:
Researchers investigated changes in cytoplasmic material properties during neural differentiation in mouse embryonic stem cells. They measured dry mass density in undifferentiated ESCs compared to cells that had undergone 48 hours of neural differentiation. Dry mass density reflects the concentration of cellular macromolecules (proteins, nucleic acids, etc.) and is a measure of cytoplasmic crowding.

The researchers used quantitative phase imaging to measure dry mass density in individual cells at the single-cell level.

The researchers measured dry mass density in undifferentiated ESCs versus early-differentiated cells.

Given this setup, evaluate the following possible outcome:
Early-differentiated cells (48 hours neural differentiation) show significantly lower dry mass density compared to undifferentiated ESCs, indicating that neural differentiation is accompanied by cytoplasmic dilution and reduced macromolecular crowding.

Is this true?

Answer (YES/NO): YES